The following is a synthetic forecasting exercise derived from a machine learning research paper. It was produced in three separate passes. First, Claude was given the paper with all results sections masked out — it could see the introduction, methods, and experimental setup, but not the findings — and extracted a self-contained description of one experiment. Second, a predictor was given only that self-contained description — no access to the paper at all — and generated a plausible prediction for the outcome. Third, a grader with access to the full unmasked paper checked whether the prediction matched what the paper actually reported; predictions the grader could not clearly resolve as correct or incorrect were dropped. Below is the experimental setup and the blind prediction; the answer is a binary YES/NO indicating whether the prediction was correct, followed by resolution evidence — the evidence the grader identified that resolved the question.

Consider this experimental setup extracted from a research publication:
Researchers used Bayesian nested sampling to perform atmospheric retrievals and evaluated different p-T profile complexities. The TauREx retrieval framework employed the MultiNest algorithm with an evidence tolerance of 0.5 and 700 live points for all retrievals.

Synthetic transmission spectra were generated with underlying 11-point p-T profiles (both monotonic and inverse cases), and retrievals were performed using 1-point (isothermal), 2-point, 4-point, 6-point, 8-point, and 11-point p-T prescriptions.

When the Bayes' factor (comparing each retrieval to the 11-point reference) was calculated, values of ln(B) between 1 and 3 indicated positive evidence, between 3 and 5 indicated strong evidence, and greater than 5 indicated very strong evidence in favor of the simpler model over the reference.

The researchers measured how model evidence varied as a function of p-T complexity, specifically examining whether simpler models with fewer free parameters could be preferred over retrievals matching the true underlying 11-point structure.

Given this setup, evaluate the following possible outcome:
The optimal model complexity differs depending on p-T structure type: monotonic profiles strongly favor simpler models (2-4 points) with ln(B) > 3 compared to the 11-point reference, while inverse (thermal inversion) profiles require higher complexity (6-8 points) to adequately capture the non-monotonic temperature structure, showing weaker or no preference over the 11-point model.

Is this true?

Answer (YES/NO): NO